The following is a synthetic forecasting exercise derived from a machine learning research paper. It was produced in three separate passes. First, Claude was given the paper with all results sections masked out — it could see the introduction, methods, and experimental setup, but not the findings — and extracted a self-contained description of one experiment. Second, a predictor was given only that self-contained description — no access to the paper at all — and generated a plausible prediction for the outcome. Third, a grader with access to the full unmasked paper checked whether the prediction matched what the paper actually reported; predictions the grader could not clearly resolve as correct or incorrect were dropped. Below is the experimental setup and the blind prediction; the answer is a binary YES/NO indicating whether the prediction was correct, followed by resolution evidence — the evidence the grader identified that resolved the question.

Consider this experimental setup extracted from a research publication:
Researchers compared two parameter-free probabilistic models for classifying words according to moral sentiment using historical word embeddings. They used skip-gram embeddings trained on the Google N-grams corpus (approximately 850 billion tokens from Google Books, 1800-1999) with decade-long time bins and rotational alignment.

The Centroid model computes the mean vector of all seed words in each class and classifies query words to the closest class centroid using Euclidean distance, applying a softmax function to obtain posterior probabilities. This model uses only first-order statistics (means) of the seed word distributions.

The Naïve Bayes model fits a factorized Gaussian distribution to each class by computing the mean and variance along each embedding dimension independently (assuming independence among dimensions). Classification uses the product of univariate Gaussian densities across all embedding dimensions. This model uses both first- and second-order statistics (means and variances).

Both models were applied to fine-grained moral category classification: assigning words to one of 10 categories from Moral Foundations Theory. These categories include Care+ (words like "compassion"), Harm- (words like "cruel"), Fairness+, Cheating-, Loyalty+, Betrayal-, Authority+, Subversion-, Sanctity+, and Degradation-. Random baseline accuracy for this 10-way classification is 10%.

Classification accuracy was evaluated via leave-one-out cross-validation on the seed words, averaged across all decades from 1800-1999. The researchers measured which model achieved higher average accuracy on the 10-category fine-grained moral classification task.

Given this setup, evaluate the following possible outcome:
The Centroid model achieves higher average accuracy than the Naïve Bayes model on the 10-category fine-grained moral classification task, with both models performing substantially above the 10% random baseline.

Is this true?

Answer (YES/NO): YES